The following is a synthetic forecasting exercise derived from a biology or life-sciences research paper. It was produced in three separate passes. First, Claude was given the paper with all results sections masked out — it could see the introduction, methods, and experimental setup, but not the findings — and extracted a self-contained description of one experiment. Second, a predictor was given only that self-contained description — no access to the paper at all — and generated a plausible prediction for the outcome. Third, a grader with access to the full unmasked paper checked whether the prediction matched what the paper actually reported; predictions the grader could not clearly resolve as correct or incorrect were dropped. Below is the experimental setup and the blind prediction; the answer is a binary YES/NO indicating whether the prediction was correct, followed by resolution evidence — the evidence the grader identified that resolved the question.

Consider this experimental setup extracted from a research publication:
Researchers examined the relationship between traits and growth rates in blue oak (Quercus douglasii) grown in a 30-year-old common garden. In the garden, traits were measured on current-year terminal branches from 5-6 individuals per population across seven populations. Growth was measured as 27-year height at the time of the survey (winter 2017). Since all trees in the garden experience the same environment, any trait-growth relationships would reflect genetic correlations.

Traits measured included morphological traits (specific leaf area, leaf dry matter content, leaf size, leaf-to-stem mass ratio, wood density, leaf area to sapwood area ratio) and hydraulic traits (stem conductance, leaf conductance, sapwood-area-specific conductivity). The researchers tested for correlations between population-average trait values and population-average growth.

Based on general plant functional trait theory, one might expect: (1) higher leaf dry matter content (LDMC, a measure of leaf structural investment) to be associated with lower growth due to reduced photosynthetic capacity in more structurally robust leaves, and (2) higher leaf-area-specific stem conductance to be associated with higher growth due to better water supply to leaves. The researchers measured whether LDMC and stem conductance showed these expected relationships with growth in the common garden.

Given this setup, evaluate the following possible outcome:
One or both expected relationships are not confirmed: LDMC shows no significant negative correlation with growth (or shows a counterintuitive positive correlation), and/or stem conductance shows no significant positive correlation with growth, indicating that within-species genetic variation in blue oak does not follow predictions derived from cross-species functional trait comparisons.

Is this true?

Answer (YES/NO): YES